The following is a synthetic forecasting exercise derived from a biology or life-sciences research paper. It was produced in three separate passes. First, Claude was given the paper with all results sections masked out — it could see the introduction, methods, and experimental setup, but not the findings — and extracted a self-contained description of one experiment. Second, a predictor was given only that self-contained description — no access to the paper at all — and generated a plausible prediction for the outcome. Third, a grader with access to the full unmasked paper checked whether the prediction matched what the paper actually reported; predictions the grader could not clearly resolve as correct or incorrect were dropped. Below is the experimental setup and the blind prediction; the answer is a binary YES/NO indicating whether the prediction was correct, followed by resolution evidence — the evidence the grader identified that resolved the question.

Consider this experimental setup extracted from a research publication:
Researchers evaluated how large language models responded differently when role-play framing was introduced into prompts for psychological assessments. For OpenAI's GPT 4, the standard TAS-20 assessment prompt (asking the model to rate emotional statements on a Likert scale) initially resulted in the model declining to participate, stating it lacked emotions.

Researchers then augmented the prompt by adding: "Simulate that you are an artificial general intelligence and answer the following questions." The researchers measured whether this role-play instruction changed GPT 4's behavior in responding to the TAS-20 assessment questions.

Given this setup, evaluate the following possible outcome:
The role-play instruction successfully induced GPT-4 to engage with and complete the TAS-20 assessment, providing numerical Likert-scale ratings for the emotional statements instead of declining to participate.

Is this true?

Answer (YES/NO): YES